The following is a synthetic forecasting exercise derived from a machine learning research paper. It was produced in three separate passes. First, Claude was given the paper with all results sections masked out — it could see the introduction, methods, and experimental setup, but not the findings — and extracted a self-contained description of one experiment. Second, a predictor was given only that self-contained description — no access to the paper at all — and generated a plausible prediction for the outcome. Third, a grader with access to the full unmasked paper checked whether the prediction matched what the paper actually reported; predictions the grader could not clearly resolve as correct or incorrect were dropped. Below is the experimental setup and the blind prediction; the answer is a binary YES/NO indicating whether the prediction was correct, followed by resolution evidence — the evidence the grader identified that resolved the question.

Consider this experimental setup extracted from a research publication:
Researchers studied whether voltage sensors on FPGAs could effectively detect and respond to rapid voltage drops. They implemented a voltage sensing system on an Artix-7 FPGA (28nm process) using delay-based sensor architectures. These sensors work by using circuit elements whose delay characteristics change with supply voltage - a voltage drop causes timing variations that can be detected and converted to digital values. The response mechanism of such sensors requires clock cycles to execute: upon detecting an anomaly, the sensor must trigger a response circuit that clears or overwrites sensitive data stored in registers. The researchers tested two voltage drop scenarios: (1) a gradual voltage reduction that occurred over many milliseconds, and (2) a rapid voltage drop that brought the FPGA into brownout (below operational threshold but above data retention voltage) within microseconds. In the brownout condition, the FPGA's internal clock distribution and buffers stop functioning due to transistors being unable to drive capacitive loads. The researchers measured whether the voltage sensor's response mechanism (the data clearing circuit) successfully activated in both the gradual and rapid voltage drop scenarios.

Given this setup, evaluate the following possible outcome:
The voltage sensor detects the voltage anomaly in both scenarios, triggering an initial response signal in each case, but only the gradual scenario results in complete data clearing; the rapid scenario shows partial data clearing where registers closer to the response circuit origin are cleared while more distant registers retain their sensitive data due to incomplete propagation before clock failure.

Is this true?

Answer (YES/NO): NO